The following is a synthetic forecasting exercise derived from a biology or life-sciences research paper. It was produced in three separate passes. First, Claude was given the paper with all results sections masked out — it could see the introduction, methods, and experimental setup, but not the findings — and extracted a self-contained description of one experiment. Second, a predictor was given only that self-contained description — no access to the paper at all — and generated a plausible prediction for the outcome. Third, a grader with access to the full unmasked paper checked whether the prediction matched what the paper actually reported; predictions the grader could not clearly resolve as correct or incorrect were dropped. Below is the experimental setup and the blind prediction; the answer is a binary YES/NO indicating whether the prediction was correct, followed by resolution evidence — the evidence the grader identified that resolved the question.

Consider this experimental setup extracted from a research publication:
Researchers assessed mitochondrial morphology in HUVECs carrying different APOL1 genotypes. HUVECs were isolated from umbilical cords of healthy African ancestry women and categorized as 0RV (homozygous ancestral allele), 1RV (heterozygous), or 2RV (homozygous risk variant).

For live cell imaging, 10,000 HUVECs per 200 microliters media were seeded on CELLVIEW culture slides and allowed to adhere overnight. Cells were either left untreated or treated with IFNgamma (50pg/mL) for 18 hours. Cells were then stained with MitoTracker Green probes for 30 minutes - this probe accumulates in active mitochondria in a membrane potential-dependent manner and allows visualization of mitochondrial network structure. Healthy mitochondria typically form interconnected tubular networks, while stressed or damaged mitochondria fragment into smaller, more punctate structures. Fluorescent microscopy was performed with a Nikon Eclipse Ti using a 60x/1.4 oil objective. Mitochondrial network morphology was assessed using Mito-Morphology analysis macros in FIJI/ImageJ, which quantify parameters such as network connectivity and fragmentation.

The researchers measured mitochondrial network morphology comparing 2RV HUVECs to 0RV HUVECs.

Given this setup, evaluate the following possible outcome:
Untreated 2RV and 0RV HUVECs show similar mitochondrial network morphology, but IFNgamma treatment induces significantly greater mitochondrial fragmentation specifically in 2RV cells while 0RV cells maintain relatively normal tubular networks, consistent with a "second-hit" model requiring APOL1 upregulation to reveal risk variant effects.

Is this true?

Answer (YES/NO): YES